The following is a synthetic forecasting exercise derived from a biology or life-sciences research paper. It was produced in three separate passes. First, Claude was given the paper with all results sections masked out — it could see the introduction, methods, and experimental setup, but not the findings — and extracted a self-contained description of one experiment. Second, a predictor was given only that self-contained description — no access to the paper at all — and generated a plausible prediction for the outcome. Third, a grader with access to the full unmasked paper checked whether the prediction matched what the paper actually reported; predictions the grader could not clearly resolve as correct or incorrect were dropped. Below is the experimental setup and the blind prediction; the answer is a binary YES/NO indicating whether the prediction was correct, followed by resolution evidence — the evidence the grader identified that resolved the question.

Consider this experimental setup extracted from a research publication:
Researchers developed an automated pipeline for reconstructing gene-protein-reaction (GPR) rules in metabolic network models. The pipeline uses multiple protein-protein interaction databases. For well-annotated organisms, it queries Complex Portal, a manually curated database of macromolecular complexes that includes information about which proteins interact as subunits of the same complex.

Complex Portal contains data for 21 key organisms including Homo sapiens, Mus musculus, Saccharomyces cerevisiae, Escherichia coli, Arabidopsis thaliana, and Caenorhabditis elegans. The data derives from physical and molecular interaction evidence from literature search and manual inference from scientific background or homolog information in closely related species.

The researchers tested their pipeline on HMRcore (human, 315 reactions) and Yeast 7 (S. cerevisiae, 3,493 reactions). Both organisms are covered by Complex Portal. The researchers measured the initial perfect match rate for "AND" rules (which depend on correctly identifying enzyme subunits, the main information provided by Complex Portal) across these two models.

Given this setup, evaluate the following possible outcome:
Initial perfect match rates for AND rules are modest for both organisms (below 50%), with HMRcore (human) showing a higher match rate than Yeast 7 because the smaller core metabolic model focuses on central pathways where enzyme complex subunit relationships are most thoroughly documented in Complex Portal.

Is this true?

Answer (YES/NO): YES